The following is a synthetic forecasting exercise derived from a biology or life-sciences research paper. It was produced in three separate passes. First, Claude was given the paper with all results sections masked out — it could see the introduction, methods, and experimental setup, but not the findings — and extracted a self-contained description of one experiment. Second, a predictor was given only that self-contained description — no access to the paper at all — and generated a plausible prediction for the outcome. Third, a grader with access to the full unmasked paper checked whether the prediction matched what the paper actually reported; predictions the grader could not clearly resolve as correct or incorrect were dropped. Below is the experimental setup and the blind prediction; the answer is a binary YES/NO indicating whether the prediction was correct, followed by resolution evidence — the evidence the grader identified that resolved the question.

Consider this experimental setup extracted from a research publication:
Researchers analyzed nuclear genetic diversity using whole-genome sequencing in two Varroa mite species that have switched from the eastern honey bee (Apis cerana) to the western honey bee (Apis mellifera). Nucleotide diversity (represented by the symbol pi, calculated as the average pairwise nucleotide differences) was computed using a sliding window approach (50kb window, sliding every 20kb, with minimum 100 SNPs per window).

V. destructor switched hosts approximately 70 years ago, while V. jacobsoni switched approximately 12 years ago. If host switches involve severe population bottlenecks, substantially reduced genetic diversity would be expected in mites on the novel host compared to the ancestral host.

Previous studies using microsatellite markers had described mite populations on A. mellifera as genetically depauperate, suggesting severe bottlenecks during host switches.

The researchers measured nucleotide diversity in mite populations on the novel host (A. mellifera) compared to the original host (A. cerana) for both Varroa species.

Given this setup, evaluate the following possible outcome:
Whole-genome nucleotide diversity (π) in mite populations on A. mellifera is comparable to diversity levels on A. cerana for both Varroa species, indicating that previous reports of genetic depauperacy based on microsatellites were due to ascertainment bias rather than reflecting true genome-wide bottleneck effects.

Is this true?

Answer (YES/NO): NO